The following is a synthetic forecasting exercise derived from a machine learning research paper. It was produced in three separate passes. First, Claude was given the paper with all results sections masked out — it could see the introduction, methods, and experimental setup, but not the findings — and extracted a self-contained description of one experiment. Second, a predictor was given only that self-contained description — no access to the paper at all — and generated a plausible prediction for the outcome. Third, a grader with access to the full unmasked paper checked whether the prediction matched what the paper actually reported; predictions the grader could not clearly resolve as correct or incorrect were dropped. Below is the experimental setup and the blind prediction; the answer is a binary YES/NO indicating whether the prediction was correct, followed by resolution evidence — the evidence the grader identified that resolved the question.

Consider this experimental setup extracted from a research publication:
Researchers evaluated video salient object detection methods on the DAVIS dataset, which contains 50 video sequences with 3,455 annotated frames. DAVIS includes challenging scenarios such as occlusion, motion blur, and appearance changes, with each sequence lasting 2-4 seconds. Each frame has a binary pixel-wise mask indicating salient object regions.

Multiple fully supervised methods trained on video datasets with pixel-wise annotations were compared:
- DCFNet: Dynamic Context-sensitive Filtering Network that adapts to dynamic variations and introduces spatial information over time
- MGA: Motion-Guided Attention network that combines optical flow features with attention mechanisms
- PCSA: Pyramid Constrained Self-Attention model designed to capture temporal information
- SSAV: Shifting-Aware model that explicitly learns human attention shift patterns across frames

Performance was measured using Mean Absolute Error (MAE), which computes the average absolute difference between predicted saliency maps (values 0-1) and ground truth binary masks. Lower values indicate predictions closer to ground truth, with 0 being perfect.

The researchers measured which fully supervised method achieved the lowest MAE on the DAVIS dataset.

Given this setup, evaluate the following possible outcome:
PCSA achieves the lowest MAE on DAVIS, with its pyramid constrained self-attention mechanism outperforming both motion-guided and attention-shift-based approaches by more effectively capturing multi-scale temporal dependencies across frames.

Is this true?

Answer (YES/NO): NO